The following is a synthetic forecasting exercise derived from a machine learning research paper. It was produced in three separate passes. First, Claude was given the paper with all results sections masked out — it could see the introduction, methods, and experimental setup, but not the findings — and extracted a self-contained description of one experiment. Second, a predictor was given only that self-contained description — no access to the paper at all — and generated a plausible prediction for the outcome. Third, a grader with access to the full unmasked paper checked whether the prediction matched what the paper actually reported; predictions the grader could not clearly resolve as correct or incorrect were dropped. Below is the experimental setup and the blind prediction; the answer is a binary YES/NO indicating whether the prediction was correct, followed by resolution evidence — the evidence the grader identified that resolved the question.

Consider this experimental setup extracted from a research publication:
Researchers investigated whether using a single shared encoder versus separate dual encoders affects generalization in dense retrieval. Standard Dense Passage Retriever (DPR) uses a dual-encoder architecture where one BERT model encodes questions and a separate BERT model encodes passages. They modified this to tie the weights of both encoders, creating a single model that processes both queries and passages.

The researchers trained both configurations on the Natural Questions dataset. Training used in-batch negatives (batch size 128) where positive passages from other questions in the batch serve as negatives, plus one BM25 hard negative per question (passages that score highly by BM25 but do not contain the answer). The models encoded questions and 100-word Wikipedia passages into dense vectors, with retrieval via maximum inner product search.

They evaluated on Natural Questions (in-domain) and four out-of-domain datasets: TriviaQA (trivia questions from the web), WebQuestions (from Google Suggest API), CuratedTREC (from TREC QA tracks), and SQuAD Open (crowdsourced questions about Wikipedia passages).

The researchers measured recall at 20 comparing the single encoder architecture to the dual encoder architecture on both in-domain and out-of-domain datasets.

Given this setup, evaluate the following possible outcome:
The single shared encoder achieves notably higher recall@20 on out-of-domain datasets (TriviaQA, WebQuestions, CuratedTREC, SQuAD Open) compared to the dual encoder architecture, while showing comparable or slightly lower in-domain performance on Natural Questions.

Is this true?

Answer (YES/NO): NO